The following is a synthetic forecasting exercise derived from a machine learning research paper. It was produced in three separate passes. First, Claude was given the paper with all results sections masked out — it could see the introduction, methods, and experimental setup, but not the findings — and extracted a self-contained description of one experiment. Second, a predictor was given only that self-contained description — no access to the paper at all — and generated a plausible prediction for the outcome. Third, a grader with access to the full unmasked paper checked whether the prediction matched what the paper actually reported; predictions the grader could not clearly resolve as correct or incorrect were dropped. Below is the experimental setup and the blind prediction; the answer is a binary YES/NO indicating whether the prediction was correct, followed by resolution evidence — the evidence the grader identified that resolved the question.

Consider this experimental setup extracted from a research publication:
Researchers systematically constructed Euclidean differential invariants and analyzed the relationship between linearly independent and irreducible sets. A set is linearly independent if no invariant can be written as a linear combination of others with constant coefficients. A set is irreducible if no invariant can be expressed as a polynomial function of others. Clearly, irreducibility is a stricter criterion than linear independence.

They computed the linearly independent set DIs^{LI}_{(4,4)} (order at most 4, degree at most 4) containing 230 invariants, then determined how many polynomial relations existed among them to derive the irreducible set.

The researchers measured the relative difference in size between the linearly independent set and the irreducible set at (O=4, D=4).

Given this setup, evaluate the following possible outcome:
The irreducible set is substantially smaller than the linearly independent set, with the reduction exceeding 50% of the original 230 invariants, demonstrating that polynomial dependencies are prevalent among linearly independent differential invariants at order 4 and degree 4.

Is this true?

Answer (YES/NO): YES